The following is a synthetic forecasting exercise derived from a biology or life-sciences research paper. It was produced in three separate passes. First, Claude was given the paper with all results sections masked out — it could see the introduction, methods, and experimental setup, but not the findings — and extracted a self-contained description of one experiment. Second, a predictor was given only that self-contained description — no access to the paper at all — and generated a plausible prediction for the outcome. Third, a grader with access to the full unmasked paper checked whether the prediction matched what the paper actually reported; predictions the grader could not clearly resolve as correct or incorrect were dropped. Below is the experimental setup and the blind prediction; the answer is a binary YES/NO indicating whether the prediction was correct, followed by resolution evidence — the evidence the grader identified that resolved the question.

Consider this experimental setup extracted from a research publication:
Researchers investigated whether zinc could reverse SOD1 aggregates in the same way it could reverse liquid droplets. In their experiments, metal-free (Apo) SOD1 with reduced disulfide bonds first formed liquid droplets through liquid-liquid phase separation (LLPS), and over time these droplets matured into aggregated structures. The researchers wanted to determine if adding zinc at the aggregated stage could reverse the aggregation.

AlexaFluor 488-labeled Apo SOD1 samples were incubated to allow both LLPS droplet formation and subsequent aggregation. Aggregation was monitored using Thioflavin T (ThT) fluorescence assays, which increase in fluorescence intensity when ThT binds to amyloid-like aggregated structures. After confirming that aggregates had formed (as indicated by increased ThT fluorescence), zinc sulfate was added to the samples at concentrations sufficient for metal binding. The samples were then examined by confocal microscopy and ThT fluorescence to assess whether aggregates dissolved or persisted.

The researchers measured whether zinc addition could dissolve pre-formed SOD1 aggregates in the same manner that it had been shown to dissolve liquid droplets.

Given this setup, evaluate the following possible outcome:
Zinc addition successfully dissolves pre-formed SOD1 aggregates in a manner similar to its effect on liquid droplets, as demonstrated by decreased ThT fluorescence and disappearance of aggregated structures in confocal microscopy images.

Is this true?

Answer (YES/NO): NO